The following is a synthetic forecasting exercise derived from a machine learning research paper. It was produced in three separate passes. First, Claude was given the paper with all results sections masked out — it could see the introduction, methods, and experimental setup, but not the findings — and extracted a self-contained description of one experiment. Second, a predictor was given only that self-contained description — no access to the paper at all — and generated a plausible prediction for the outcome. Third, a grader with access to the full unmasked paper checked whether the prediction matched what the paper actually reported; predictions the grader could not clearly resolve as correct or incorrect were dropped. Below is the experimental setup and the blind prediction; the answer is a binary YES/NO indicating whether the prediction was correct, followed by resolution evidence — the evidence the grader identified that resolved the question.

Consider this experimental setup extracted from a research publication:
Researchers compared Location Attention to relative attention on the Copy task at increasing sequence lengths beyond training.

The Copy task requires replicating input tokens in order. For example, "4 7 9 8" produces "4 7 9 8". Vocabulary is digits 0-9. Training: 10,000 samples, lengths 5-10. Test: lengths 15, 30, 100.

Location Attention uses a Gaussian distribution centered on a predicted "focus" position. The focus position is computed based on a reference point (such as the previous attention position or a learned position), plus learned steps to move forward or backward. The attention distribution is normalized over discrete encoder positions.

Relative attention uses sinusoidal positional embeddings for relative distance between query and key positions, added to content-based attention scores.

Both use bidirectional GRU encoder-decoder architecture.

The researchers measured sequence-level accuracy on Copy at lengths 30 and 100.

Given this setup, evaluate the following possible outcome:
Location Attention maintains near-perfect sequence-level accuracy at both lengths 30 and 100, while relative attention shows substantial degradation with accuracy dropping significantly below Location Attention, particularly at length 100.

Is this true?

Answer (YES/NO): NO